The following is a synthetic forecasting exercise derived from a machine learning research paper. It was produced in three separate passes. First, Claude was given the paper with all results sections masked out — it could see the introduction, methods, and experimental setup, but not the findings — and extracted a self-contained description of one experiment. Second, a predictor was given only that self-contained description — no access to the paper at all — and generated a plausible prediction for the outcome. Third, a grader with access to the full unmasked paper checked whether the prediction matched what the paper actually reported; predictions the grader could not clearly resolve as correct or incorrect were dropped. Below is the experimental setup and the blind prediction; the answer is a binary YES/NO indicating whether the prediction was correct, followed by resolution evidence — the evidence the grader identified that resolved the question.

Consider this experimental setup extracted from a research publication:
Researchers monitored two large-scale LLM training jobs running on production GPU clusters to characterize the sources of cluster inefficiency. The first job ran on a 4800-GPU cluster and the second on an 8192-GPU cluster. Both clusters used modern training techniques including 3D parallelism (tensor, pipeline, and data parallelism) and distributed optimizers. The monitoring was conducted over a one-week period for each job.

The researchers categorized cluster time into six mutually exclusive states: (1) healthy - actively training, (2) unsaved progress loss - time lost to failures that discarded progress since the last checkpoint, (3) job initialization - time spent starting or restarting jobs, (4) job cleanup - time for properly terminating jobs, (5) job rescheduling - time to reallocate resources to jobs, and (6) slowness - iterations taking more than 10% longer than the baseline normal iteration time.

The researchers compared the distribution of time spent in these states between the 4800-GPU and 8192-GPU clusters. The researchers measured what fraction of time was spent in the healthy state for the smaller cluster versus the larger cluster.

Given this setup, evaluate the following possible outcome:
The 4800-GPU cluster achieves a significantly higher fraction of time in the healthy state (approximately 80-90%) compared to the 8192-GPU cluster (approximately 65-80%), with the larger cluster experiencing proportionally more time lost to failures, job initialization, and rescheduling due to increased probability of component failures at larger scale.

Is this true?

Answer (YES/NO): NO